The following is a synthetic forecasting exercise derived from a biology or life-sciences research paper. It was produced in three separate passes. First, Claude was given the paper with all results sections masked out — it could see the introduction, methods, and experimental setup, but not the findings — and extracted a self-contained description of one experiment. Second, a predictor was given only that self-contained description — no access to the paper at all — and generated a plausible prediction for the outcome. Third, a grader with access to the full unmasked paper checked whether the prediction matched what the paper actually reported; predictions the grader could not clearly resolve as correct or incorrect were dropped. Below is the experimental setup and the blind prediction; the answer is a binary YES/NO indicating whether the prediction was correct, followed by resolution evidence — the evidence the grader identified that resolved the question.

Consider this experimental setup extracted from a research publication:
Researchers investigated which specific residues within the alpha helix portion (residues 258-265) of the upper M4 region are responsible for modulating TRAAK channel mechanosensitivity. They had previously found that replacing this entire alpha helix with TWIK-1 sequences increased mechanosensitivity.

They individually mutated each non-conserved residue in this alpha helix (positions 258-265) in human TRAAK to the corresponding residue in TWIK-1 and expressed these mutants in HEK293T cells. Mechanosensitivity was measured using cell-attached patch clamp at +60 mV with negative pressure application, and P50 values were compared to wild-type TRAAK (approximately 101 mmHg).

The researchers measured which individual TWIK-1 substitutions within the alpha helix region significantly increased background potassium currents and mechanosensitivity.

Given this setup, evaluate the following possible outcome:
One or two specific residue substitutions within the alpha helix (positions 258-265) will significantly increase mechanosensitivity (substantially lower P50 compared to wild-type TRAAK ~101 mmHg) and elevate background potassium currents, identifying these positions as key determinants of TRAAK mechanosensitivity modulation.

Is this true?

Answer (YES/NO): YES